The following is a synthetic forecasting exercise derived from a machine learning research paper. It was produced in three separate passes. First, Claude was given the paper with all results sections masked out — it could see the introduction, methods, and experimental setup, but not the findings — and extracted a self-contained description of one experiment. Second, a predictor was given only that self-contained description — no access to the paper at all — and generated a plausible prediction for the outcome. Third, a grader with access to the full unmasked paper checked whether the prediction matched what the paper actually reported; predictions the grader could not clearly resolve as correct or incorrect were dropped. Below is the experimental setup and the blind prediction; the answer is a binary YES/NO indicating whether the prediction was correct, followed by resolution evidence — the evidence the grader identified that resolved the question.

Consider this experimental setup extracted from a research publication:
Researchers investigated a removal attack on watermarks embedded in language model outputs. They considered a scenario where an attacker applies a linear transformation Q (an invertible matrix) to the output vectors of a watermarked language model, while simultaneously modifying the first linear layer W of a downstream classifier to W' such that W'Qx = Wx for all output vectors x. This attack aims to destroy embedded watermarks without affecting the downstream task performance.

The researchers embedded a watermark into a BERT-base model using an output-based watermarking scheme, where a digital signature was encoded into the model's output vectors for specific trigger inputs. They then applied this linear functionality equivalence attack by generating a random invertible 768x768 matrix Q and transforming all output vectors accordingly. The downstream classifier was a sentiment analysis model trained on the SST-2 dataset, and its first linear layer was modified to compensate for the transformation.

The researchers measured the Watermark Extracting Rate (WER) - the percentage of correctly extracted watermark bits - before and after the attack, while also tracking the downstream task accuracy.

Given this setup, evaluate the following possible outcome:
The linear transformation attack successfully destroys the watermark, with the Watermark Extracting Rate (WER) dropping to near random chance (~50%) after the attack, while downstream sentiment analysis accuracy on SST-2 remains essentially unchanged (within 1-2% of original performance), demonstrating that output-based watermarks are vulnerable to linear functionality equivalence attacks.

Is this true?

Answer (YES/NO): NO